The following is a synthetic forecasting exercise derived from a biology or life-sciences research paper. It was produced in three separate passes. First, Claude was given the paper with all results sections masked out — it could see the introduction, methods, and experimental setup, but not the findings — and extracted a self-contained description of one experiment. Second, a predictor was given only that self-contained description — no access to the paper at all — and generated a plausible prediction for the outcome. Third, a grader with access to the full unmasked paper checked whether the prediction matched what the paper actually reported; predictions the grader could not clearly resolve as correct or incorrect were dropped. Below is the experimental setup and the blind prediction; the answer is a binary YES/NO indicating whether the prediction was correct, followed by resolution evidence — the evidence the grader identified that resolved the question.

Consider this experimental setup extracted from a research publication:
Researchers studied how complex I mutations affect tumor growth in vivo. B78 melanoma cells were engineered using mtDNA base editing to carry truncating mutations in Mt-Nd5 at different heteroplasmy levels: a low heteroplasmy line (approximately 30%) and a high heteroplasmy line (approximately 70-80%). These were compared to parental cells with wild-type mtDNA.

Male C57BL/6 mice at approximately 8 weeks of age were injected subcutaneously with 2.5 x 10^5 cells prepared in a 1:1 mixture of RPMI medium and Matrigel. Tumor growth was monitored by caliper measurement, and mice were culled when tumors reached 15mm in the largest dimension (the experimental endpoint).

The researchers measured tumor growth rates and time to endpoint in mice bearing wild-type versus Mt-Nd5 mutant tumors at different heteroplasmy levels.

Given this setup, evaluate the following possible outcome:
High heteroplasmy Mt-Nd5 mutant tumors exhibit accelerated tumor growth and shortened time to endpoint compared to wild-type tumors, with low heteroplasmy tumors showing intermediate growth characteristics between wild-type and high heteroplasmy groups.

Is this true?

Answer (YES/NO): NO